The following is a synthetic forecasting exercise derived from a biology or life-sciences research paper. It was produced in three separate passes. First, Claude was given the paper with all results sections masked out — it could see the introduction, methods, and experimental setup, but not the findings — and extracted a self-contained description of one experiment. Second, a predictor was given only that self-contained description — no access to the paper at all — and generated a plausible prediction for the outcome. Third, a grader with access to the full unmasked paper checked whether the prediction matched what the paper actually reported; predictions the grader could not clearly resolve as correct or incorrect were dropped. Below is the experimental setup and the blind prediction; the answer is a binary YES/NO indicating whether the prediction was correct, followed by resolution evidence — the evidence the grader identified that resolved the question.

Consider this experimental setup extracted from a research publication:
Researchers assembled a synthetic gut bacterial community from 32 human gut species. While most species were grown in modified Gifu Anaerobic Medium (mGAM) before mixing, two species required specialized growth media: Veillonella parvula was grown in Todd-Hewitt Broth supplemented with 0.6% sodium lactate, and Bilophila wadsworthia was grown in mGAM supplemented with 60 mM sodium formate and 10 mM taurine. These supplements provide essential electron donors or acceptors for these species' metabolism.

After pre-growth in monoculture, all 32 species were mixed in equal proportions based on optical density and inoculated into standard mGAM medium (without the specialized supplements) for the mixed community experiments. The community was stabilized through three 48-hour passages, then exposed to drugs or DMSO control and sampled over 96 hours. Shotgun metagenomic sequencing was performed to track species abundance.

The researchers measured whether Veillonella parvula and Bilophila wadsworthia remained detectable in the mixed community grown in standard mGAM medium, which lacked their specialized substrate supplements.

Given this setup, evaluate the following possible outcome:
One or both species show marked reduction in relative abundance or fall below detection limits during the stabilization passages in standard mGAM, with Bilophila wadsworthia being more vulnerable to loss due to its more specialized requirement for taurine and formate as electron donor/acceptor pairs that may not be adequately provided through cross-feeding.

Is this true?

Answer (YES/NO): NO